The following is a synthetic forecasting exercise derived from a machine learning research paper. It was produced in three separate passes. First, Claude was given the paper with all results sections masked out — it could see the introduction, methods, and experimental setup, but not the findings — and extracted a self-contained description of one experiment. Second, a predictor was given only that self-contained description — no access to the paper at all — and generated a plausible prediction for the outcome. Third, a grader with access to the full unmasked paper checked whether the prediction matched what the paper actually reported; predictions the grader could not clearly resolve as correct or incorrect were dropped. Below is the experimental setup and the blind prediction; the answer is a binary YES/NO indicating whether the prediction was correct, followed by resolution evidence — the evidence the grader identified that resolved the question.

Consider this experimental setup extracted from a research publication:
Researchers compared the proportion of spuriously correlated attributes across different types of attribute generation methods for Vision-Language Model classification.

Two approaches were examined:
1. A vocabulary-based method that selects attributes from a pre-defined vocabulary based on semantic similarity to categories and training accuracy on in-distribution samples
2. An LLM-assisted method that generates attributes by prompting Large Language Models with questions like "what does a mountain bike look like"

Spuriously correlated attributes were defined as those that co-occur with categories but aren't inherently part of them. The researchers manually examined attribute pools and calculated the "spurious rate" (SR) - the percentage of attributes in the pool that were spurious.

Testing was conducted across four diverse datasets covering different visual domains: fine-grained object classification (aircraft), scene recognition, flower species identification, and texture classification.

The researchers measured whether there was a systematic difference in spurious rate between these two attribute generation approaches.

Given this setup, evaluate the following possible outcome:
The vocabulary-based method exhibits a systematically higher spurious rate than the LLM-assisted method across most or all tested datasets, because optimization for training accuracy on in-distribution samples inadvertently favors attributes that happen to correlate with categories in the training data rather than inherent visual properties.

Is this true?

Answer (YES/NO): NO